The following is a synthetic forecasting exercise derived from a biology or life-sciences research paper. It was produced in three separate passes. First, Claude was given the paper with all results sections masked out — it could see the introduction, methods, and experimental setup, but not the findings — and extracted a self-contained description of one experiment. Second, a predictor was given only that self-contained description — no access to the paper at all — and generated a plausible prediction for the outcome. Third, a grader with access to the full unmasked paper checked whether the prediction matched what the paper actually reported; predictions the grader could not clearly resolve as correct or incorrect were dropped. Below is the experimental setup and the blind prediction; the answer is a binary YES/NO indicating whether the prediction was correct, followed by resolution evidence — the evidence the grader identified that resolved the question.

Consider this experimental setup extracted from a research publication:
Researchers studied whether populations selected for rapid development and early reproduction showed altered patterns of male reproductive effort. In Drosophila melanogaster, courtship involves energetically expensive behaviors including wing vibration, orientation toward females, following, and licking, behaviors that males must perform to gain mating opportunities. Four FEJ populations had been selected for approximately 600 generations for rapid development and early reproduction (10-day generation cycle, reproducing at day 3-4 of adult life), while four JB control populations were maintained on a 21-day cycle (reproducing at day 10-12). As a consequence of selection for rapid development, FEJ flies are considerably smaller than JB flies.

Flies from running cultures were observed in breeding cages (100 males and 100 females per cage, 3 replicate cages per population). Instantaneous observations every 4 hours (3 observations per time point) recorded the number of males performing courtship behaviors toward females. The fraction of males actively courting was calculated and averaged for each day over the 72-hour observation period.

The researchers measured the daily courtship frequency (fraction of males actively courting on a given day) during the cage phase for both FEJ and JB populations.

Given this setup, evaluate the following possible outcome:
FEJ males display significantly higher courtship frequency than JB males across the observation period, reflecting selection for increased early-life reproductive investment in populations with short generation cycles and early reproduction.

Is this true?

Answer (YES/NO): NO